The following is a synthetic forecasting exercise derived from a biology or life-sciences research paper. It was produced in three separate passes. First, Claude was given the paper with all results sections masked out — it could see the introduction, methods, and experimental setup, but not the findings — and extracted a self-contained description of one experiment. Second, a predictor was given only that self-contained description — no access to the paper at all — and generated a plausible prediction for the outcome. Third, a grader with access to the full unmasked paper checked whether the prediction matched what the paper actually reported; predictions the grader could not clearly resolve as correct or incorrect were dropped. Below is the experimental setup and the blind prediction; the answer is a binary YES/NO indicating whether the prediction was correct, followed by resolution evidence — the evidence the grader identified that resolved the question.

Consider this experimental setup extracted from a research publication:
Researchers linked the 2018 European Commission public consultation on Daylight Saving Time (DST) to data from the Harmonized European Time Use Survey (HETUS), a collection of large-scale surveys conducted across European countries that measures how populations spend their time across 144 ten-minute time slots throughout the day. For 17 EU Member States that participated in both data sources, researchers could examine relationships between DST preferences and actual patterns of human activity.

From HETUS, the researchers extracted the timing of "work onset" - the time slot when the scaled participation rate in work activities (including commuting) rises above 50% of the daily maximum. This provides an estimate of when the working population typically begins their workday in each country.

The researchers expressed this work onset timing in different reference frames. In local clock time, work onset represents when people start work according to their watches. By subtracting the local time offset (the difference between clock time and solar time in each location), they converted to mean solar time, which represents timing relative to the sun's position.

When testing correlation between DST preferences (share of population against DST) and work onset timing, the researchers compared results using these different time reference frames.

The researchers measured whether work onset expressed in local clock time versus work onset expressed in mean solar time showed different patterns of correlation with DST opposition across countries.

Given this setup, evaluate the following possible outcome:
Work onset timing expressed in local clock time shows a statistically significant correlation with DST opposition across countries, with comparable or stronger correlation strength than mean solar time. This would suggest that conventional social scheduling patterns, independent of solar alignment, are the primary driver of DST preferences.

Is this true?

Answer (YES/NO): NO